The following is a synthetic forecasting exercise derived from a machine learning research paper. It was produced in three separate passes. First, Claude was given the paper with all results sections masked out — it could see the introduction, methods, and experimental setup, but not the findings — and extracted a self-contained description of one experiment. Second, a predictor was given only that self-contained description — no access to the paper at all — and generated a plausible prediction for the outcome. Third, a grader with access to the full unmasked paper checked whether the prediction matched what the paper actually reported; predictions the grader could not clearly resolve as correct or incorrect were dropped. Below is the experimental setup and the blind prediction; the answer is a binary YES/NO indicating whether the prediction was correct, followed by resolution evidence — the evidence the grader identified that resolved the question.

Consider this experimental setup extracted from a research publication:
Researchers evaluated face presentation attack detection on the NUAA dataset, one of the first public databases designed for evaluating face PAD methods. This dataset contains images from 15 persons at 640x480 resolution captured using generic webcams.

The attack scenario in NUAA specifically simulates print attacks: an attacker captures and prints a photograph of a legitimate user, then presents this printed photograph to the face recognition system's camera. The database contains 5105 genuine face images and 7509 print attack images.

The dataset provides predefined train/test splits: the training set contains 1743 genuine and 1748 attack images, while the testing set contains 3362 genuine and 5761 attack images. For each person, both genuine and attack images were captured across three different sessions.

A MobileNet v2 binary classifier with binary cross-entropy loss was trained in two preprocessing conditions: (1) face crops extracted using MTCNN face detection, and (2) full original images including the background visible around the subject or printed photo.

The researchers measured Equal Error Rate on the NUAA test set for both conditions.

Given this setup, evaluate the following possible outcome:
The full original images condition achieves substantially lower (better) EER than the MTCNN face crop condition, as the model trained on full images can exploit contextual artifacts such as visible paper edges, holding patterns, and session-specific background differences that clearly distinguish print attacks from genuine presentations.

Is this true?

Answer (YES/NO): YES